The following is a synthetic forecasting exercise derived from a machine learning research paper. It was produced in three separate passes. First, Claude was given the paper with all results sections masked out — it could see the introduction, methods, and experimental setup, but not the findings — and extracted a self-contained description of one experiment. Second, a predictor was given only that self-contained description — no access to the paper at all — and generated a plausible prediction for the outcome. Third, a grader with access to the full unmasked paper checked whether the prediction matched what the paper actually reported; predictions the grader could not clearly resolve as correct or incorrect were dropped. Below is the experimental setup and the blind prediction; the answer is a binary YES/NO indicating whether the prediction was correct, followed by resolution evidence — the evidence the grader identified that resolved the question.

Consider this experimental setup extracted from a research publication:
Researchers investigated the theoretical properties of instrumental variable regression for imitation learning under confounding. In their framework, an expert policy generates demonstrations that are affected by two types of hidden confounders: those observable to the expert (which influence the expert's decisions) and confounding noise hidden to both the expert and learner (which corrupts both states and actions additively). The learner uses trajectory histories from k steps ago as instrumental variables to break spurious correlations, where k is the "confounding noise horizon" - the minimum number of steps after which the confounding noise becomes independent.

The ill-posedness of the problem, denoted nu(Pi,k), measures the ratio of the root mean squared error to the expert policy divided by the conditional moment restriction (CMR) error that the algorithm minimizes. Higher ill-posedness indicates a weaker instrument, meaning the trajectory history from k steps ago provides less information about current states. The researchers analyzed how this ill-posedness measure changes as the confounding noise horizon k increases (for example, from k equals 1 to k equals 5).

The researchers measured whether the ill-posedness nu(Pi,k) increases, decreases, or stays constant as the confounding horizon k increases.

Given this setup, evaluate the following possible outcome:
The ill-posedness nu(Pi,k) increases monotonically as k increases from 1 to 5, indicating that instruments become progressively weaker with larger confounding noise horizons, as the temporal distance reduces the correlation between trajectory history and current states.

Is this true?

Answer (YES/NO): YES